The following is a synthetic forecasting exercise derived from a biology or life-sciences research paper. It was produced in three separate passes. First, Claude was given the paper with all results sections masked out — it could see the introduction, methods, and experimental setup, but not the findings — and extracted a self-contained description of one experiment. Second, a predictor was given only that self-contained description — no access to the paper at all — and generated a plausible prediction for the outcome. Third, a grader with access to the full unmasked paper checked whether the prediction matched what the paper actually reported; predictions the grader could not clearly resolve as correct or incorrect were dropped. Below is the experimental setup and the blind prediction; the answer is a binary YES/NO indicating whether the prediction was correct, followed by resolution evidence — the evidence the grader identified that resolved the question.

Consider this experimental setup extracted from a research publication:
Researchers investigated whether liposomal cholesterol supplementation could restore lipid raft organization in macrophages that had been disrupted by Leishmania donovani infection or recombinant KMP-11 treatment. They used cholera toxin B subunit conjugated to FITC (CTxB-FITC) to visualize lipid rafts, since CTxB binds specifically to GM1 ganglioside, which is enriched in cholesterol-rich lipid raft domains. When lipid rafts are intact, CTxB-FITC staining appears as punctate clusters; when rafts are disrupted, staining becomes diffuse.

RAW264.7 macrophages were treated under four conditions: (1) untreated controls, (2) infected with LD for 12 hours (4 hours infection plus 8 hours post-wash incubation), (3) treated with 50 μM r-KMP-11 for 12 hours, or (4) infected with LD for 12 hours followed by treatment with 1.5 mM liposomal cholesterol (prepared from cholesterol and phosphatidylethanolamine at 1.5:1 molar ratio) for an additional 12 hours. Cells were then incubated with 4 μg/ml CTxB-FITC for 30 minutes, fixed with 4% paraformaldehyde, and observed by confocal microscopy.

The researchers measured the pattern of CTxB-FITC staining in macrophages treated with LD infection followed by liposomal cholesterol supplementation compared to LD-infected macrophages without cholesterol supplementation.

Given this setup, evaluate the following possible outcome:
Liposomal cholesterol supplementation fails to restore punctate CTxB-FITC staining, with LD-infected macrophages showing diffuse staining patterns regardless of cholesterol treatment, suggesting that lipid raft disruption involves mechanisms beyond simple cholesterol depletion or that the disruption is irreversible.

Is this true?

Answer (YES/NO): NO